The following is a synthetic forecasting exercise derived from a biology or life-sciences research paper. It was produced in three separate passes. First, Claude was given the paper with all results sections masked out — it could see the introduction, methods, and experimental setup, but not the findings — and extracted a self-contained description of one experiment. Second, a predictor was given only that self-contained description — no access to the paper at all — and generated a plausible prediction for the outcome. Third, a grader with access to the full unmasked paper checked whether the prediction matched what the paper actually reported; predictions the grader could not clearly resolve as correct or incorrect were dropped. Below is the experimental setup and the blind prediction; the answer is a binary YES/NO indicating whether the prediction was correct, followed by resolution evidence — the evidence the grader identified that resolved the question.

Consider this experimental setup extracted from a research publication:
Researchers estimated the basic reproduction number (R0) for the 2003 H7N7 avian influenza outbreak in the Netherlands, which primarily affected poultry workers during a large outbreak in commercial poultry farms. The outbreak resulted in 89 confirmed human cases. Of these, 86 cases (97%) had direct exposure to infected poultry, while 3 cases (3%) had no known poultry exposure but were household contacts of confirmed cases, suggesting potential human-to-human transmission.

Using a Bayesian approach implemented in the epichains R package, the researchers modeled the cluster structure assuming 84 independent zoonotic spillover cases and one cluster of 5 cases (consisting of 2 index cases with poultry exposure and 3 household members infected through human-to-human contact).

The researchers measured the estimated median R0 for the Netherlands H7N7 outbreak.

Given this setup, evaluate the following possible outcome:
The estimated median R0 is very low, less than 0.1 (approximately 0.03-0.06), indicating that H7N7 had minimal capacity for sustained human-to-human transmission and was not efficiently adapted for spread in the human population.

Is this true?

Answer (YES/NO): YES